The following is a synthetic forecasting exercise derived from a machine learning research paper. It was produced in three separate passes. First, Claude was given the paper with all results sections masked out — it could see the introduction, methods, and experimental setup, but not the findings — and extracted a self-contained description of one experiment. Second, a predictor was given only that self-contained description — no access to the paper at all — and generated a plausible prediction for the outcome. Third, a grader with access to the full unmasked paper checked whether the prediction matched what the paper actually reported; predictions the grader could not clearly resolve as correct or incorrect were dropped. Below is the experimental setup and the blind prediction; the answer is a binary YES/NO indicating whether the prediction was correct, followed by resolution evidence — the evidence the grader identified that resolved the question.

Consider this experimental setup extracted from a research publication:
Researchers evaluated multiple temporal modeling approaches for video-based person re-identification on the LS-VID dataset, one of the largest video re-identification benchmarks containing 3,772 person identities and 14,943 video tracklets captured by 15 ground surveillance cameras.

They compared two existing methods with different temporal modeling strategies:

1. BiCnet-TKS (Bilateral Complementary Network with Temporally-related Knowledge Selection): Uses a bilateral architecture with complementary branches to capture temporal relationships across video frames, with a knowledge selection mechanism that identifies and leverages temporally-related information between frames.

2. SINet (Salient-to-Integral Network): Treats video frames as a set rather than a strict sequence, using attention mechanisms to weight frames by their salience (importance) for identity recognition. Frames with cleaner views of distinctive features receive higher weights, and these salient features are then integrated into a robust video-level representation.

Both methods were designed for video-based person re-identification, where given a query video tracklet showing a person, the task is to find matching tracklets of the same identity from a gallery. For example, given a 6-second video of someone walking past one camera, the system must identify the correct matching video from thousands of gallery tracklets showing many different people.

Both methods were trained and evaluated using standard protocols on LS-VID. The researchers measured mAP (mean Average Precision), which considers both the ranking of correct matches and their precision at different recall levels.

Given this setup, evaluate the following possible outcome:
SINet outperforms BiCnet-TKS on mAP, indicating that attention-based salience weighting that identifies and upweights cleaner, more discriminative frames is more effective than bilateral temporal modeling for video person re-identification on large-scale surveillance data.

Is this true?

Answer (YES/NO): YES